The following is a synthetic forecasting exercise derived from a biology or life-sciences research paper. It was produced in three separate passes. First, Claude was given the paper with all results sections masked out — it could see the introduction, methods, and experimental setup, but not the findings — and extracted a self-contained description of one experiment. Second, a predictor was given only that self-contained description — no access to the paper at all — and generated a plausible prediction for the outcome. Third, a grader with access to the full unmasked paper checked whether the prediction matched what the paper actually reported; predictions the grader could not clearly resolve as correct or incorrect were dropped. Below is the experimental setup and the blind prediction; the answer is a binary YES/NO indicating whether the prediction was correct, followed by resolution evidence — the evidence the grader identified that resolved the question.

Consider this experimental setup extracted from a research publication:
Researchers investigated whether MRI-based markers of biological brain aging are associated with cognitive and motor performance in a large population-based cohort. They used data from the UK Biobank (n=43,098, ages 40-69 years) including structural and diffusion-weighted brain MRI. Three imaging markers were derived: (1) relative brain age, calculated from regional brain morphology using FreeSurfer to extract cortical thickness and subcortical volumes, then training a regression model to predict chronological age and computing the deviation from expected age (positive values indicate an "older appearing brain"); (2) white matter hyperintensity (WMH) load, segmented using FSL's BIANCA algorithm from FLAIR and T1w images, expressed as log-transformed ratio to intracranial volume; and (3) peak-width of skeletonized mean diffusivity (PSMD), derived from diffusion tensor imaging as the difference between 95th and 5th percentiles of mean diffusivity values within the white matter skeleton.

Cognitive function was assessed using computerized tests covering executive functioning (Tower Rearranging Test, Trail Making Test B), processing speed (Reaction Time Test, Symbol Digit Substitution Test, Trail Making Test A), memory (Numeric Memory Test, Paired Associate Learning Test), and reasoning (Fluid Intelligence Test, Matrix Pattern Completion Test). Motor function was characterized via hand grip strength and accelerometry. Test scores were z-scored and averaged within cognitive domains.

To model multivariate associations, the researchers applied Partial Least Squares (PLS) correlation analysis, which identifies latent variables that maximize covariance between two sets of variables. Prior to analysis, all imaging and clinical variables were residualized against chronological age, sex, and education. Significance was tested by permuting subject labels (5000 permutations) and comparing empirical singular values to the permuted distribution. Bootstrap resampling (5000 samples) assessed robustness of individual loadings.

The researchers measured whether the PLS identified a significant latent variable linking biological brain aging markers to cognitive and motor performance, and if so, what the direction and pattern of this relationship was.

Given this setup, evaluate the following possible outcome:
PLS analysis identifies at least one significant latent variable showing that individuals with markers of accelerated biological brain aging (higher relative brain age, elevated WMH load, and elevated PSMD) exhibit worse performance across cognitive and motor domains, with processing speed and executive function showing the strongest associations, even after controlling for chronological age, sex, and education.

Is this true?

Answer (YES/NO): YES